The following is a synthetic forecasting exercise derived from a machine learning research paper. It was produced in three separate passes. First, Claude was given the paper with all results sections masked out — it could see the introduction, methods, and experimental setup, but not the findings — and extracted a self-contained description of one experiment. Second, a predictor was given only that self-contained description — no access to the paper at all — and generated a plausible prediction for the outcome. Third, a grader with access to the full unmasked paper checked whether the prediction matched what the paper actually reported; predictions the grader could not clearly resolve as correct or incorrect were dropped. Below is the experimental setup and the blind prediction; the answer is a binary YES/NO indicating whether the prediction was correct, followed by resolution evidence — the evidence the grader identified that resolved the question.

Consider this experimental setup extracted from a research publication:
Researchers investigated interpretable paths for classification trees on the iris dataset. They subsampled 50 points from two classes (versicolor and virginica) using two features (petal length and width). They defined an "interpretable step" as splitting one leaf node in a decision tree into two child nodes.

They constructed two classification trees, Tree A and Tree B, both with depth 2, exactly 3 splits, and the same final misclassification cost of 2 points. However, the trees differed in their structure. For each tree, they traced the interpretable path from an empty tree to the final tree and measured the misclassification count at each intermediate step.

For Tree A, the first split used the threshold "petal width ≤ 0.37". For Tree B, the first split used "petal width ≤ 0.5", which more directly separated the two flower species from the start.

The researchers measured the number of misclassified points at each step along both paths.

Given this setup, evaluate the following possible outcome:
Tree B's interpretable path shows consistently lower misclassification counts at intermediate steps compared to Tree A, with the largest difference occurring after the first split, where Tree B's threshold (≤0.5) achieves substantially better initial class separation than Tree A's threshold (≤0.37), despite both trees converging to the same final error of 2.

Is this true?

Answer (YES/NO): YES